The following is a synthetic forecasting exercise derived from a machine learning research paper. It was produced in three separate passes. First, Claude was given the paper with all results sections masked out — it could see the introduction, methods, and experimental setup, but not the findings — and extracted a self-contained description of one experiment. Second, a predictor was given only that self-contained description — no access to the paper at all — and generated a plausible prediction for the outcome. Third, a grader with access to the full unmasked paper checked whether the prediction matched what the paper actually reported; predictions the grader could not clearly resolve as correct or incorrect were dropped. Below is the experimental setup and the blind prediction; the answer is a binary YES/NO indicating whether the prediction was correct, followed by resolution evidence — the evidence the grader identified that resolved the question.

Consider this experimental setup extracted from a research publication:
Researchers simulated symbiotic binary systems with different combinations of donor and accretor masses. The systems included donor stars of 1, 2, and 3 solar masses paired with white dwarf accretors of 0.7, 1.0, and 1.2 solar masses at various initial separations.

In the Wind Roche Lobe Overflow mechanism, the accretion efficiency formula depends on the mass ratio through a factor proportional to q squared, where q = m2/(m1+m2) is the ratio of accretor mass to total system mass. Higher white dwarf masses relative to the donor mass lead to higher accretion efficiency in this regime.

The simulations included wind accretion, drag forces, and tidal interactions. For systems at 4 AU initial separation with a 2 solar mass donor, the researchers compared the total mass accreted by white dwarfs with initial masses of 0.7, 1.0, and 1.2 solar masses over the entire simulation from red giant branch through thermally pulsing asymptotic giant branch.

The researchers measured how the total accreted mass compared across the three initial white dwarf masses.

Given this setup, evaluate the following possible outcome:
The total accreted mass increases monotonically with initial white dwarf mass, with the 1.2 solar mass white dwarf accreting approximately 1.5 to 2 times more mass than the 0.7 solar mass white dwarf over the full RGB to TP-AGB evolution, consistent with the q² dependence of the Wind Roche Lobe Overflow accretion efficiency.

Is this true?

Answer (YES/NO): NO